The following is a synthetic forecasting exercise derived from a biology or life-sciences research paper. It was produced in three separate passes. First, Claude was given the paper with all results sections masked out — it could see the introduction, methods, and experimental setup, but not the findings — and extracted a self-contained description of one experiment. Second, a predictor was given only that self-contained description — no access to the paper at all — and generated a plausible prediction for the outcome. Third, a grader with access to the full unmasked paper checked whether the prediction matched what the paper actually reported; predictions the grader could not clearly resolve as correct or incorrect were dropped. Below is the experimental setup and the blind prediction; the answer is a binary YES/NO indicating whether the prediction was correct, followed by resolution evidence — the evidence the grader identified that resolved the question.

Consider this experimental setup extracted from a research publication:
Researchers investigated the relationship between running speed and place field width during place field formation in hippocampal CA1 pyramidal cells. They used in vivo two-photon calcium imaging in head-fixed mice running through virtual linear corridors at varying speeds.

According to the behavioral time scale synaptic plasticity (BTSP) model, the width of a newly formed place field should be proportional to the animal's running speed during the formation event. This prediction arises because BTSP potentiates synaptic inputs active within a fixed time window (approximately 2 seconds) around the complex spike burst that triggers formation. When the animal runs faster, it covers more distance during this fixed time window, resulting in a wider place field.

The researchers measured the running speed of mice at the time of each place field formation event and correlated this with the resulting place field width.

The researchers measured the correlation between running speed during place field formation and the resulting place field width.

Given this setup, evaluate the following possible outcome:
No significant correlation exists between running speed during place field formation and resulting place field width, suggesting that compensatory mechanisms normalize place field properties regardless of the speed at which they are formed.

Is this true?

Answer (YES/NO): NO